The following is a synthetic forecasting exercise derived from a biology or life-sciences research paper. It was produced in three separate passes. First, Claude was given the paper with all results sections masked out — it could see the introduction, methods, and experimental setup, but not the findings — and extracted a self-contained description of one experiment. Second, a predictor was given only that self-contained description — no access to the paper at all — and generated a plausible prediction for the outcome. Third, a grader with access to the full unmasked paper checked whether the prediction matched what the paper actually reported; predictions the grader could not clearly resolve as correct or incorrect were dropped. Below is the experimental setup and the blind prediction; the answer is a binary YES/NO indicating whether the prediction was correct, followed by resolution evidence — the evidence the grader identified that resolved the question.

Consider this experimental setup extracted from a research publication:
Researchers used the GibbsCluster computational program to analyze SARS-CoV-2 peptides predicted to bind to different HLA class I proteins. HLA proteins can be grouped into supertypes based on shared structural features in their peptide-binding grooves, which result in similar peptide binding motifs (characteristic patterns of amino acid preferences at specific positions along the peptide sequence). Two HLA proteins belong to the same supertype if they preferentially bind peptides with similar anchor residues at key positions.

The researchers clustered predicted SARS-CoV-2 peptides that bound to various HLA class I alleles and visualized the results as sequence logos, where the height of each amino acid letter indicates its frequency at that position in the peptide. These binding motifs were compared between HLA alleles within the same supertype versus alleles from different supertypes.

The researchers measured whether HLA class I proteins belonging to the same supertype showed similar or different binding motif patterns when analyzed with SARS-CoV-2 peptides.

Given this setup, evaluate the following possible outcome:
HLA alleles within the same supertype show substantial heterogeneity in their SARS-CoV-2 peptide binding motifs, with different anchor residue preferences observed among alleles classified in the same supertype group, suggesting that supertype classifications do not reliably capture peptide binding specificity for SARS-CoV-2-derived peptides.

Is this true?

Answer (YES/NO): NO